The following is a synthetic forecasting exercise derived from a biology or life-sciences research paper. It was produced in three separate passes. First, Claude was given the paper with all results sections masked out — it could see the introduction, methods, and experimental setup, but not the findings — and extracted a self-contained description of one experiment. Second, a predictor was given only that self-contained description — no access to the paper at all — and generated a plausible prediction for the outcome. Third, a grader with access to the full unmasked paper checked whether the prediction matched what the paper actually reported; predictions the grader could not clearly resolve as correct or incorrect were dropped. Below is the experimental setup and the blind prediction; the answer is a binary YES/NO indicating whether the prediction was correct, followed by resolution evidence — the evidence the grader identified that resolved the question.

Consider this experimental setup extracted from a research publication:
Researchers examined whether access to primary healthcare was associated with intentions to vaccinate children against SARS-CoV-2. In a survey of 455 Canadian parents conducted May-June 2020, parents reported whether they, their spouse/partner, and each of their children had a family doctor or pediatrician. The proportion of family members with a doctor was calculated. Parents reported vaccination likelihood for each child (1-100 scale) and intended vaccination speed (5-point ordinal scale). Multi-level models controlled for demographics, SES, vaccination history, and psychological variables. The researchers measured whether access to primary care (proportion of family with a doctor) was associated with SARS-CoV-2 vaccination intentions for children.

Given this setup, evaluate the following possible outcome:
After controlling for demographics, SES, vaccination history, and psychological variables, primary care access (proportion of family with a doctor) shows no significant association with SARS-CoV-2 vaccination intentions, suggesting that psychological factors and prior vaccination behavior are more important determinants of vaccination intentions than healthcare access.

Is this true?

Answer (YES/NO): YES